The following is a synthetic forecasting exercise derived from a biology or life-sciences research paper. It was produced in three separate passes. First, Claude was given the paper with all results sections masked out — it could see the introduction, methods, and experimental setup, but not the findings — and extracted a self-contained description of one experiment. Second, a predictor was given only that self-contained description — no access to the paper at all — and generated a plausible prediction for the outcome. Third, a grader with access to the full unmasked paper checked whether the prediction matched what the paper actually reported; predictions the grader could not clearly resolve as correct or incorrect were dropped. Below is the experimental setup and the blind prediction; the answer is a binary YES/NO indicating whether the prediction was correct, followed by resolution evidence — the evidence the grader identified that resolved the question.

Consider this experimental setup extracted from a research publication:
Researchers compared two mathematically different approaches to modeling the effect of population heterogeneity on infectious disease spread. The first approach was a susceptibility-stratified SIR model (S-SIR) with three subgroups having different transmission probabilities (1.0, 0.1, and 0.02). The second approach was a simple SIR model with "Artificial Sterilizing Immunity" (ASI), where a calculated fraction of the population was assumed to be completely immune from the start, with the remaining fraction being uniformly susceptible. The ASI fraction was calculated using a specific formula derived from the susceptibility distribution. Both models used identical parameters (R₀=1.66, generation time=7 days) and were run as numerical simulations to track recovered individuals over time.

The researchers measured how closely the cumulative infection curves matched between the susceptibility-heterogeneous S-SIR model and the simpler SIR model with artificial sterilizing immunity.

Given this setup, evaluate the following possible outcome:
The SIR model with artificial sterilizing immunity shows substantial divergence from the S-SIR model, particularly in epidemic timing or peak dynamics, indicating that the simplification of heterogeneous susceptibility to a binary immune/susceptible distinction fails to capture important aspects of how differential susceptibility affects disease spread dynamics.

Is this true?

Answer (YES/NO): NO